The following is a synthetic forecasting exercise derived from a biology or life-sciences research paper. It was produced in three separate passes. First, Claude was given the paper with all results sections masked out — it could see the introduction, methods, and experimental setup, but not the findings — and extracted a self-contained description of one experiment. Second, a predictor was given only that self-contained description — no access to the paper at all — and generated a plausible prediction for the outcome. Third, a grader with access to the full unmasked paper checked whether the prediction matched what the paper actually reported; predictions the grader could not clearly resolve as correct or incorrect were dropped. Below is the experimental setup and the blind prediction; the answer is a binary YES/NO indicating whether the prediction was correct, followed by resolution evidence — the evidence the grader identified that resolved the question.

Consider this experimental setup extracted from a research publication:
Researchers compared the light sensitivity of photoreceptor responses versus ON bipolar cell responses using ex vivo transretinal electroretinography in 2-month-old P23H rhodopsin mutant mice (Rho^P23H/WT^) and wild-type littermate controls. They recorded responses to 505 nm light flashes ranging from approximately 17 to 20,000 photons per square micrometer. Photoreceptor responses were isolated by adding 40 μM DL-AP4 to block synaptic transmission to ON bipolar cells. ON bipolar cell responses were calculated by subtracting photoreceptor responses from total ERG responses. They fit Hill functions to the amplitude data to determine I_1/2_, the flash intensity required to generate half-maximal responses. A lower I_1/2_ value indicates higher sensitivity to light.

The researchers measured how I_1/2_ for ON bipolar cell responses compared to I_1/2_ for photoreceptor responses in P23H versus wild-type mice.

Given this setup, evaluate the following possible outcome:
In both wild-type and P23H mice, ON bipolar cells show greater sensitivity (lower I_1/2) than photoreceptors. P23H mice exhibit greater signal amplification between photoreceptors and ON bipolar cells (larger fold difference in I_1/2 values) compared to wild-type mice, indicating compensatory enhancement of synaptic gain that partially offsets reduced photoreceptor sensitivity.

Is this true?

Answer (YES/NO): YES